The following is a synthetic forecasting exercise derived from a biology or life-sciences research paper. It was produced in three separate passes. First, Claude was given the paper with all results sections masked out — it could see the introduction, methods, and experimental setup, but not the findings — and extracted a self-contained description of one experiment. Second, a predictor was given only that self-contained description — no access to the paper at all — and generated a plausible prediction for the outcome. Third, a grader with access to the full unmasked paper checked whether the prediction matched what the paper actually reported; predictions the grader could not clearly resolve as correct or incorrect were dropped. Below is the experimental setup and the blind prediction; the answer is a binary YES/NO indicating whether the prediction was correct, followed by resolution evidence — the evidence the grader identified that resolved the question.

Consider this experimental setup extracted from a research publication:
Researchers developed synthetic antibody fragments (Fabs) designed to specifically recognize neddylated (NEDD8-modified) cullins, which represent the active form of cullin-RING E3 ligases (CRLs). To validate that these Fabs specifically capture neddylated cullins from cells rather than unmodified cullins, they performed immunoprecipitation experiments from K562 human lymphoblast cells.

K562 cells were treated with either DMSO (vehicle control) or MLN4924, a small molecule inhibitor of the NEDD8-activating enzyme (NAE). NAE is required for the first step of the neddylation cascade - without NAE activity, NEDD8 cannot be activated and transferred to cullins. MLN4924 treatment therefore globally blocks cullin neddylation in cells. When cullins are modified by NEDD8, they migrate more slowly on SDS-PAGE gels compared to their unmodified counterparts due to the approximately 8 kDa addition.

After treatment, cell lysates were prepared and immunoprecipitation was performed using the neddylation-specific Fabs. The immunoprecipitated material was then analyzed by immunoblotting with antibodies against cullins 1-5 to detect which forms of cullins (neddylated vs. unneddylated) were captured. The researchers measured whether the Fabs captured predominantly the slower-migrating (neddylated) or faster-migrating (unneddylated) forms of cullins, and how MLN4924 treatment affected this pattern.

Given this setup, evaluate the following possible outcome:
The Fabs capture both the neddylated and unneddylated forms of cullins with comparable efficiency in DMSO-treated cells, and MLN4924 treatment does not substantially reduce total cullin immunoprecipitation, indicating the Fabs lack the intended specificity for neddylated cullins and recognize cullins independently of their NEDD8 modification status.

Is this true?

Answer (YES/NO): NO